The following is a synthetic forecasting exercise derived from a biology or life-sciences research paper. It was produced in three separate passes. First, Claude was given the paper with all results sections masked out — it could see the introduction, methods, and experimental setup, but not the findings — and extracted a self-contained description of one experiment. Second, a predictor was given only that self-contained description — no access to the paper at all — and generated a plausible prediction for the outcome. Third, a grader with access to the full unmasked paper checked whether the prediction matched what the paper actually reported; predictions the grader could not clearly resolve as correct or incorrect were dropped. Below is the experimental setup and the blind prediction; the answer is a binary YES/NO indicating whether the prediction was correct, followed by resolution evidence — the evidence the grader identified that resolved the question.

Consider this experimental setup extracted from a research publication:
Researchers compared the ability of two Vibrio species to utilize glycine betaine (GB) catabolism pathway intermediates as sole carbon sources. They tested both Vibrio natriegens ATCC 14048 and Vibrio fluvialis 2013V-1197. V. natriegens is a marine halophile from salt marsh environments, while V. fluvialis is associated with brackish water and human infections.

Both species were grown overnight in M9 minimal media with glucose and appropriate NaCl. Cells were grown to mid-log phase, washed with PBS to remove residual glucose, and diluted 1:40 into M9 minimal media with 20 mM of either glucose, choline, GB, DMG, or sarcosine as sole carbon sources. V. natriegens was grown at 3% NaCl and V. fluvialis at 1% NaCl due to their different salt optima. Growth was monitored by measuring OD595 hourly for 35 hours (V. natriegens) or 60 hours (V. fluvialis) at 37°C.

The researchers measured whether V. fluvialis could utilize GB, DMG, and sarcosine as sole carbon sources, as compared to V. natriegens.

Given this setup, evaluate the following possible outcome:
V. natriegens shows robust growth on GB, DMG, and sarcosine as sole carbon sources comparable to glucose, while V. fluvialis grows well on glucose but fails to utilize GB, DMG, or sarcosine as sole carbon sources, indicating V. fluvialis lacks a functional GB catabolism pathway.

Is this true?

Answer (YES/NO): NO